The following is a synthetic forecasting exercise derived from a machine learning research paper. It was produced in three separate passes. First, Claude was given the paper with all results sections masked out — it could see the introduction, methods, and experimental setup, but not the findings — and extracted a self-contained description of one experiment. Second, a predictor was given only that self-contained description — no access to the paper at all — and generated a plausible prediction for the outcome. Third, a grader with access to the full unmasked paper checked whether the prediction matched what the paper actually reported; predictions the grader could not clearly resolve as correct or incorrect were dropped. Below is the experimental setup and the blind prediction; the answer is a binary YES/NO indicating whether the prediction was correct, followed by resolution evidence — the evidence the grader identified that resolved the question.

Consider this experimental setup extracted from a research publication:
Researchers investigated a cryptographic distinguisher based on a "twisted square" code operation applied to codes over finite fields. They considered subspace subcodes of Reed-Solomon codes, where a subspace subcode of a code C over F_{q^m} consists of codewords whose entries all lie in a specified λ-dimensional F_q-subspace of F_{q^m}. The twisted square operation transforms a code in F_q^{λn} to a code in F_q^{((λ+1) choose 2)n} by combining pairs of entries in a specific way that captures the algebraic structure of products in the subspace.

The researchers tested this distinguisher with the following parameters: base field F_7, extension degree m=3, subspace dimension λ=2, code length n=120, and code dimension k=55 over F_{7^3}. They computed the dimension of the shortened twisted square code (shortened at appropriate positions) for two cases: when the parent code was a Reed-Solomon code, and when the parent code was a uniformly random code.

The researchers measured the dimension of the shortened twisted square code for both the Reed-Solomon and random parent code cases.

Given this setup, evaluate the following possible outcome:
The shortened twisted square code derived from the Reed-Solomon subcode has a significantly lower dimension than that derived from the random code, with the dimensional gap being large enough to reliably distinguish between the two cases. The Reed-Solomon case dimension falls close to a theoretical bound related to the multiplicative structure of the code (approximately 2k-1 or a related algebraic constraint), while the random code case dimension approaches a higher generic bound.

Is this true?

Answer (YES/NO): YES